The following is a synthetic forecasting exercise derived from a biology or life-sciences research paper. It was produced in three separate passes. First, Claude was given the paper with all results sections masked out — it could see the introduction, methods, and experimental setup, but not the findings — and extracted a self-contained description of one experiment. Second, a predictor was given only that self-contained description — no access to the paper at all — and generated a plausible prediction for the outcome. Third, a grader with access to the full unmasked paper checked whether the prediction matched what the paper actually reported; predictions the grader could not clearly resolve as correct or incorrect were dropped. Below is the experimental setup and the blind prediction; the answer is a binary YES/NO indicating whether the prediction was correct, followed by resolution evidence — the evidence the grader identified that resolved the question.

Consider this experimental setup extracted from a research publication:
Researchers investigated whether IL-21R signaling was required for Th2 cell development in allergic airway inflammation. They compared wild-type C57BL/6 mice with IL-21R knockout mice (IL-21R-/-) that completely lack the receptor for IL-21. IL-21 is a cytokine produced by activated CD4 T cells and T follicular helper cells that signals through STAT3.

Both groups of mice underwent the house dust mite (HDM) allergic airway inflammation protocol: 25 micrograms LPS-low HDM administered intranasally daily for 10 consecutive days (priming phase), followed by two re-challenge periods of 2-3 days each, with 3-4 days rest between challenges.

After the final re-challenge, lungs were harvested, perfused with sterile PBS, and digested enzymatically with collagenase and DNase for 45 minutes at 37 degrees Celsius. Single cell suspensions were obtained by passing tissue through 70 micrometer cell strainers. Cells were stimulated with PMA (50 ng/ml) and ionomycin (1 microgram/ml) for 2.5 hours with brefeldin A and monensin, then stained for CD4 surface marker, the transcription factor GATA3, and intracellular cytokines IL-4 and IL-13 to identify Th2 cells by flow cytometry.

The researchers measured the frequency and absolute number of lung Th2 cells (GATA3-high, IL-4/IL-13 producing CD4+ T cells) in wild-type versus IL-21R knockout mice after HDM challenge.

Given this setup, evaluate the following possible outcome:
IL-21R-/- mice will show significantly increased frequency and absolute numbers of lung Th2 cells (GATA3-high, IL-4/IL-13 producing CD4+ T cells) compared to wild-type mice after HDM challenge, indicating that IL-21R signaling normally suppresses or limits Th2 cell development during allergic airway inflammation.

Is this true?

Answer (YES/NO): NO